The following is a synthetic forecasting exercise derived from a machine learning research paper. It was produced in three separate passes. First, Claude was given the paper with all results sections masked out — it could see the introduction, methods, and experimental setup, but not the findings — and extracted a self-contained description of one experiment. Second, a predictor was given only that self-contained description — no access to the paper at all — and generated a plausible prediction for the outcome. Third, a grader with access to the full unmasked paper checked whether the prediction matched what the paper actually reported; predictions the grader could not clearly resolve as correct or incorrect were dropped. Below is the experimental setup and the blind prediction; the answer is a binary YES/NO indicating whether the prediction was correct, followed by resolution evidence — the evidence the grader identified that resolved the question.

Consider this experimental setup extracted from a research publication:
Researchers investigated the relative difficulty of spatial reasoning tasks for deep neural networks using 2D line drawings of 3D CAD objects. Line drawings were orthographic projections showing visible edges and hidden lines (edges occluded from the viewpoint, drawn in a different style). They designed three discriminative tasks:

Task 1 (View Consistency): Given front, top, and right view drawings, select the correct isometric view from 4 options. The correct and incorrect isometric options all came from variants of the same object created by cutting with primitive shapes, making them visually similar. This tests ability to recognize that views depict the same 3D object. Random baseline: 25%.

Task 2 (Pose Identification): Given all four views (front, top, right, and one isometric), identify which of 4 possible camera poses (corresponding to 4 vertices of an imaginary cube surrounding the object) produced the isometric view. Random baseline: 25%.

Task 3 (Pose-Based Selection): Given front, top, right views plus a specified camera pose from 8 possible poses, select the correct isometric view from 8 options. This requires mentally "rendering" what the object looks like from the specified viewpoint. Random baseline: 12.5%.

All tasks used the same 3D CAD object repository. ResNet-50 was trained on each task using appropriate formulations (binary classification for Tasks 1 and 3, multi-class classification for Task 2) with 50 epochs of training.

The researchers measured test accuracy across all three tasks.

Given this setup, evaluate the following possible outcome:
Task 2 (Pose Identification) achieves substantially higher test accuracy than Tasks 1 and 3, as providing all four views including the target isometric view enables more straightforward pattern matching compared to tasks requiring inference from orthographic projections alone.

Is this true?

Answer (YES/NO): YES